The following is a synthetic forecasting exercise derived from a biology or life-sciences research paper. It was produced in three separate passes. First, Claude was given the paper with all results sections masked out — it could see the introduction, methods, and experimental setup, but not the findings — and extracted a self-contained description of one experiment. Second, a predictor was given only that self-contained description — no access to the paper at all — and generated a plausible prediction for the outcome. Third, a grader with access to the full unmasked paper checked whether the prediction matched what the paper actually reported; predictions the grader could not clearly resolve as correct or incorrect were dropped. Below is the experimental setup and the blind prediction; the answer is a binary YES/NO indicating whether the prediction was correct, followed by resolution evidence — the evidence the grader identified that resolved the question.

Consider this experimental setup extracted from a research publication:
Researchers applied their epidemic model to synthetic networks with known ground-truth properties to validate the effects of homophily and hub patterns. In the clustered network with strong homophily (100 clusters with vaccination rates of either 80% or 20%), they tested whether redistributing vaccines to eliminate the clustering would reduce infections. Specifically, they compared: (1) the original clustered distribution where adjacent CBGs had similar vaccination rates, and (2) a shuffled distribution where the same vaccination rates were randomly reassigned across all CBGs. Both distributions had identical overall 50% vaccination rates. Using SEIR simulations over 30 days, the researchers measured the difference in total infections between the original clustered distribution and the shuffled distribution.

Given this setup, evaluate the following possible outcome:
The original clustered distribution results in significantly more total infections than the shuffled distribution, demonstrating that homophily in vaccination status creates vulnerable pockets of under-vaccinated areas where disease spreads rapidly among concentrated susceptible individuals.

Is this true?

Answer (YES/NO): YES